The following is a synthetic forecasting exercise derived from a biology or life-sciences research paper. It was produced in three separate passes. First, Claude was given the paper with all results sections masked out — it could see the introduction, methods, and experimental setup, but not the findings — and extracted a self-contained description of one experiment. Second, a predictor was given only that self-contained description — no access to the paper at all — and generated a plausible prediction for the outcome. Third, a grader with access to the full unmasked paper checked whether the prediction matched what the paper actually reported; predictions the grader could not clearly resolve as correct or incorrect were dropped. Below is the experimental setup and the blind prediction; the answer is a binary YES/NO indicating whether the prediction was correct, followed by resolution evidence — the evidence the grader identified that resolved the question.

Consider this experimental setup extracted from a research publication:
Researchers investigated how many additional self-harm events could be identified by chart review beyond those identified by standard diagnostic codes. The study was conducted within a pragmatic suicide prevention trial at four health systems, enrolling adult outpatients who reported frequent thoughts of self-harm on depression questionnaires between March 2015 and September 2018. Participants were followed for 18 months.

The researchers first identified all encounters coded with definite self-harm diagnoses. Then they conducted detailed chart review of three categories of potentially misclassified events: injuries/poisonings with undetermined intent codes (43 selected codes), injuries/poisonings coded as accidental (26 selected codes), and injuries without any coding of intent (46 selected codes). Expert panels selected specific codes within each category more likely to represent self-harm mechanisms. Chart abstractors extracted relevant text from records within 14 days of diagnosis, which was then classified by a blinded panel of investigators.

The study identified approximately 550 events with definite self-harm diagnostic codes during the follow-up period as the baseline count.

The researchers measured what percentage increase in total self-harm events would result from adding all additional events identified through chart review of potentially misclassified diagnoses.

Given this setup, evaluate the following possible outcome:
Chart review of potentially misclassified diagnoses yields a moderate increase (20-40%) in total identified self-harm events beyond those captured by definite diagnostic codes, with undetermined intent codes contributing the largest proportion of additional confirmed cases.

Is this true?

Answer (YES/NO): NO